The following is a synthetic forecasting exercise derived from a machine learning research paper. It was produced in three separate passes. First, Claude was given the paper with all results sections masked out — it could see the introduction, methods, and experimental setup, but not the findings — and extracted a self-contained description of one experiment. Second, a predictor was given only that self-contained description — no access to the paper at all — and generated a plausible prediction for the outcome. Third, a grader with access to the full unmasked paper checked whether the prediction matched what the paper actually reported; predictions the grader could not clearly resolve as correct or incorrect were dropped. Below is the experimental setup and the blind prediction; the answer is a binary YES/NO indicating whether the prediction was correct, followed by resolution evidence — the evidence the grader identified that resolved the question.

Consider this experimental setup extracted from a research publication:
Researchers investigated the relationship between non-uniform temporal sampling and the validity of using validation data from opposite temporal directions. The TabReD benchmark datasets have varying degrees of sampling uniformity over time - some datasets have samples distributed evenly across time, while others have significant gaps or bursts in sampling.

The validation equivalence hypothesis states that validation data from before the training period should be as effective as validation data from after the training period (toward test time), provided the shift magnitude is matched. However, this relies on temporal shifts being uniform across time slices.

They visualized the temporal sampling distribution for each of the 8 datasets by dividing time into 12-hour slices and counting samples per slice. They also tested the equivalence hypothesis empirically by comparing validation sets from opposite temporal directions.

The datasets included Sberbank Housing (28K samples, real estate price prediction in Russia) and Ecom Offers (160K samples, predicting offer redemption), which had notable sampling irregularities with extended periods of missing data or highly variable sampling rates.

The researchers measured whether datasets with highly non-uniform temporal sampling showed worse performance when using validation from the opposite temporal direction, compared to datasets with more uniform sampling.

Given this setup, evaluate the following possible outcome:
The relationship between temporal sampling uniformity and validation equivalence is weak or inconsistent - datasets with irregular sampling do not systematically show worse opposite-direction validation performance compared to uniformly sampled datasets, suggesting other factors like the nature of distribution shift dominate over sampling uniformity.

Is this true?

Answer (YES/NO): NO